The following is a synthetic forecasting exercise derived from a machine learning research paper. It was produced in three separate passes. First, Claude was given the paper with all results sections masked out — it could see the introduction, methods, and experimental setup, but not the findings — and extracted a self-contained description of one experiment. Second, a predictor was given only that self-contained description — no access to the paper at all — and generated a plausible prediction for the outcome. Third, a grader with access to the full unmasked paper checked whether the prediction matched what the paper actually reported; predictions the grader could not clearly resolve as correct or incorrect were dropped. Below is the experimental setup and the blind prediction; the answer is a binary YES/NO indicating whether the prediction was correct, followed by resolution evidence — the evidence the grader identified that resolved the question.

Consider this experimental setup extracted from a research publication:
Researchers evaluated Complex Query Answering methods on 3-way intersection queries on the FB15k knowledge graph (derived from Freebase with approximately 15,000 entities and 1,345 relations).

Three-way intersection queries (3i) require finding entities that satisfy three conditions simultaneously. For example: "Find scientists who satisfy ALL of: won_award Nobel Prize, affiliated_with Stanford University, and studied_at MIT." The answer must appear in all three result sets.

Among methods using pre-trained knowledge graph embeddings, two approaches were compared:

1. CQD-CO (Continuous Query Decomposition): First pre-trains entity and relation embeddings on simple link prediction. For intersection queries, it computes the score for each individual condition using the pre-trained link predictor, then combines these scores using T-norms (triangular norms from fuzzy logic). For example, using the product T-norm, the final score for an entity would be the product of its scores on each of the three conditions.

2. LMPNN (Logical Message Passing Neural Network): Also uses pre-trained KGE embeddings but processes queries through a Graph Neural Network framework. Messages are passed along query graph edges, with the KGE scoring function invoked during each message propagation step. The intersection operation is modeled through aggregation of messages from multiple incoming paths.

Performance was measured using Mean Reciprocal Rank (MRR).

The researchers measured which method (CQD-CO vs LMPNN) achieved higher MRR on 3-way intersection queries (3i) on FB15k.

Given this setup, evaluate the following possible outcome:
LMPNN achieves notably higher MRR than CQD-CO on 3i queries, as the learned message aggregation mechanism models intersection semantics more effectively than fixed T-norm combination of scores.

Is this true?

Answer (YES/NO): NO